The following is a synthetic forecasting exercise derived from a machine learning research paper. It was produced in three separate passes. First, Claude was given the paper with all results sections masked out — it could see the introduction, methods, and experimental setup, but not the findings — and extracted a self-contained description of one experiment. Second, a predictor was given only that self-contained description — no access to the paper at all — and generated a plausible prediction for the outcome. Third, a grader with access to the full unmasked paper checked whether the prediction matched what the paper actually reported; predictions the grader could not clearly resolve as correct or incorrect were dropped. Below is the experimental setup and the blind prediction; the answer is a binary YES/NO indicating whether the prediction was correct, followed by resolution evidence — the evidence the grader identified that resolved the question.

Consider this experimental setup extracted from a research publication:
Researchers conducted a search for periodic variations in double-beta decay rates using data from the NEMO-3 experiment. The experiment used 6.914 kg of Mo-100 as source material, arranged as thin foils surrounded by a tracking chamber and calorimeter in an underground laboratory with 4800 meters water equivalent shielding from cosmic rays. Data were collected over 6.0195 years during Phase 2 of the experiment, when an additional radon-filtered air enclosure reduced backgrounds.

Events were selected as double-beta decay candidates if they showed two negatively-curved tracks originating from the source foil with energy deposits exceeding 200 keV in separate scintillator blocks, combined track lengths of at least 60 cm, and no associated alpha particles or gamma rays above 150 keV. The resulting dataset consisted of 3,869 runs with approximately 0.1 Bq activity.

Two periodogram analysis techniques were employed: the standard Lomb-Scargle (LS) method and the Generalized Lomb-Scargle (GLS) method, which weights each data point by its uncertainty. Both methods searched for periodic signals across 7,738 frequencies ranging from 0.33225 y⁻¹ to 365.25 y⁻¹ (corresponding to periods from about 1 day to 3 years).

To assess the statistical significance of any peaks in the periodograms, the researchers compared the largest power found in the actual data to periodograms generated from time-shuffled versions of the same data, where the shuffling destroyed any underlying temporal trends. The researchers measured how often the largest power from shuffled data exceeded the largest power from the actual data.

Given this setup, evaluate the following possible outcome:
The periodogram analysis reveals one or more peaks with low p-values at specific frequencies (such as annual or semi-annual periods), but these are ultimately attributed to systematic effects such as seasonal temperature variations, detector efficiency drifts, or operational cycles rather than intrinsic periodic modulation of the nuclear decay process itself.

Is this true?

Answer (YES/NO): NO